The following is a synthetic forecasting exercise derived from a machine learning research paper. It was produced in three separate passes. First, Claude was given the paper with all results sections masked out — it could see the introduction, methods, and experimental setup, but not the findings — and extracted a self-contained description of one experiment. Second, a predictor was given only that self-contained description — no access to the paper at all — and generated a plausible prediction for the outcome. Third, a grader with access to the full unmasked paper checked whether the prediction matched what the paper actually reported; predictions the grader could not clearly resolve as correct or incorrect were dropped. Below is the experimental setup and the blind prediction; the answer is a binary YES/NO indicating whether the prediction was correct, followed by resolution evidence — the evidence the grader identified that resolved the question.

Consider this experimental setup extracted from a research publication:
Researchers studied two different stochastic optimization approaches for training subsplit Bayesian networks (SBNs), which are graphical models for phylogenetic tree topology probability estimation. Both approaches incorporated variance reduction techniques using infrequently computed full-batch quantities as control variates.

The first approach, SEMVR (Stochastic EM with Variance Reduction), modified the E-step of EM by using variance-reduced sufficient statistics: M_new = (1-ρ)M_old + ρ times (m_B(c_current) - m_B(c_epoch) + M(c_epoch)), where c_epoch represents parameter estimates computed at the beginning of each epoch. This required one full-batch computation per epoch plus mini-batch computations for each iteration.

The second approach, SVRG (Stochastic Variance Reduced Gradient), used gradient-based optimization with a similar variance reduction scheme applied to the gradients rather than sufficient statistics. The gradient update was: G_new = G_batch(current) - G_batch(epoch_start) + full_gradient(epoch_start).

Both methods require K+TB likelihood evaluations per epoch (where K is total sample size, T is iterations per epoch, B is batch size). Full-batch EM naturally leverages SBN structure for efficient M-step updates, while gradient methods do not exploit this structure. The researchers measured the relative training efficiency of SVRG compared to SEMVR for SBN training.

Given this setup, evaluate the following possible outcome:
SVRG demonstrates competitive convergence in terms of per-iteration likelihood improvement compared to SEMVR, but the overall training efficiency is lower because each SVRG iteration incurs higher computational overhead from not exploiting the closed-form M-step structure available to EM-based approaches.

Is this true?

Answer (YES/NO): NO